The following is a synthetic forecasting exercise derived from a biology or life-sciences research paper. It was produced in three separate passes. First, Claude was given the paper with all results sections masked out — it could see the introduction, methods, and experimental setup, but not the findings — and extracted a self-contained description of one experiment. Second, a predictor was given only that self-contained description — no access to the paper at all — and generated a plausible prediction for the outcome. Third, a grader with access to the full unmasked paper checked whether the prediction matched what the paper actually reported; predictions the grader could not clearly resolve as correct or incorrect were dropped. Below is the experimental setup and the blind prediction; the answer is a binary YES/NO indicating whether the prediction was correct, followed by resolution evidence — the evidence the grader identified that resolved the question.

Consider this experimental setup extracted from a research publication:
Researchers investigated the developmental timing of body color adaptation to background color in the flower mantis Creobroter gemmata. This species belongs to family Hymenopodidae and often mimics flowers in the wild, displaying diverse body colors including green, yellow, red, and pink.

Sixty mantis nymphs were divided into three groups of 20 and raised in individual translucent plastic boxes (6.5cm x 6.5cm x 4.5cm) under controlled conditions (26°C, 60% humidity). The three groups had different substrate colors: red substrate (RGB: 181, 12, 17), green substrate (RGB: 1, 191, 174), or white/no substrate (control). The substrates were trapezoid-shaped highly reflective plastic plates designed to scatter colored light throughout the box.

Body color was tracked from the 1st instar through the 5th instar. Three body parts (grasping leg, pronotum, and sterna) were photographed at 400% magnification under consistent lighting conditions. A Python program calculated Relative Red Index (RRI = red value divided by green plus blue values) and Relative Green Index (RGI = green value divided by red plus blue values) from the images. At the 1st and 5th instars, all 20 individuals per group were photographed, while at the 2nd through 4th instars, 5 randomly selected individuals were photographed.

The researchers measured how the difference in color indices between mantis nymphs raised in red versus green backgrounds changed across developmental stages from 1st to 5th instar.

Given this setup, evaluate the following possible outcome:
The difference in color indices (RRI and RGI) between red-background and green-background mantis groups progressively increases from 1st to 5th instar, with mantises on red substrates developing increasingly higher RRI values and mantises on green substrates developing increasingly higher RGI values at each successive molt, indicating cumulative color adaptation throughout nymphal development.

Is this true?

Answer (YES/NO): NO